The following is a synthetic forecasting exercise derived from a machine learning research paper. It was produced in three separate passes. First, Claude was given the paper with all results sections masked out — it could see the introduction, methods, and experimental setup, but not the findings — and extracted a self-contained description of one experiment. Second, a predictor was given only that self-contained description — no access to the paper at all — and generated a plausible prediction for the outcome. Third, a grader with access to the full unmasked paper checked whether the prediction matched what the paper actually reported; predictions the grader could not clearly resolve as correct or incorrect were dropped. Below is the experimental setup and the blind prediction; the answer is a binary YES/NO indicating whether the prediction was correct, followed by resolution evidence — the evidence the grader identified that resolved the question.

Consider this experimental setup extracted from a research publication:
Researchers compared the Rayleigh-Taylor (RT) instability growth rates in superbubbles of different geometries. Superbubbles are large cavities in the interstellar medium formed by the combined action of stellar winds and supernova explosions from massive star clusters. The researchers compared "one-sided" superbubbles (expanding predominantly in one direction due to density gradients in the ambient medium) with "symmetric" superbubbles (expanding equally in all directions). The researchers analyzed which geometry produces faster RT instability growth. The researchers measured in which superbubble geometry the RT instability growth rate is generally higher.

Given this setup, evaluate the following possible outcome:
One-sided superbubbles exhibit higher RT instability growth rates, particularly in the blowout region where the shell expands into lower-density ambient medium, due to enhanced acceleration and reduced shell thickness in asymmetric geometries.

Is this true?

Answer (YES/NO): YES